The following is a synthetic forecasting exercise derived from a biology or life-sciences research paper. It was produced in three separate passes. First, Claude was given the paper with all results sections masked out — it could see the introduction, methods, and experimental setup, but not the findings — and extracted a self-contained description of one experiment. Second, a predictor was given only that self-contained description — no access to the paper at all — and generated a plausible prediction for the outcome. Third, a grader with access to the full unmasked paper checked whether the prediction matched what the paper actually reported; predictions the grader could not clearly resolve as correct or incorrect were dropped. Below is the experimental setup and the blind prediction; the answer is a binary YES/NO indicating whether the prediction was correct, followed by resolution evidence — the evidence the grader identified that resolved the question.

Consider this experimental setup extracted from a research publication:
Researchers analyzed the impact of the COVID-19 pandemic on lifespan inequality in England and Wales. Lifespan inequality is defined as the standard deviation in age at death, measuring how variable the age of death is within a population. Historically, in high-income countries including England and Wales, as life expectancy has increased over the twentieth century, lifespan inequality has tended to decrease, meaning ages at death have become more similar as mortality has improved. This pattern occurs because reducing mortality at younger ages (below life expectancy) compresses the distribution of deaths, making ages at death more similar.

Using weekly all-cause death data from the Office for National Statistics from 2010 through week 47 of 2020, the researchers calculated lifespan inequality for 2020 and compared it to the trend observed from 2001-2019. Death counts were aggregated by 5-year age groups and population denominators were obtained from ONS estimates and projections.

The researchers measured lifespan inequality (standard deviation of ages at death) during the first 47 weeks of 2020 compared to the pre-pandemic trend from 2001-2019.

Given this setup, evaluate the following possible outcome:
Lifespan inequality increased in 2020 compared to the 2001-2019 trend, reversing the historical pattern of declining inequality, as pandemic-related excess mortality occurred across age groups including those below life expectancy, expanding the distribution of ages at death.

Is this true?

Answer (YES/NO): NO